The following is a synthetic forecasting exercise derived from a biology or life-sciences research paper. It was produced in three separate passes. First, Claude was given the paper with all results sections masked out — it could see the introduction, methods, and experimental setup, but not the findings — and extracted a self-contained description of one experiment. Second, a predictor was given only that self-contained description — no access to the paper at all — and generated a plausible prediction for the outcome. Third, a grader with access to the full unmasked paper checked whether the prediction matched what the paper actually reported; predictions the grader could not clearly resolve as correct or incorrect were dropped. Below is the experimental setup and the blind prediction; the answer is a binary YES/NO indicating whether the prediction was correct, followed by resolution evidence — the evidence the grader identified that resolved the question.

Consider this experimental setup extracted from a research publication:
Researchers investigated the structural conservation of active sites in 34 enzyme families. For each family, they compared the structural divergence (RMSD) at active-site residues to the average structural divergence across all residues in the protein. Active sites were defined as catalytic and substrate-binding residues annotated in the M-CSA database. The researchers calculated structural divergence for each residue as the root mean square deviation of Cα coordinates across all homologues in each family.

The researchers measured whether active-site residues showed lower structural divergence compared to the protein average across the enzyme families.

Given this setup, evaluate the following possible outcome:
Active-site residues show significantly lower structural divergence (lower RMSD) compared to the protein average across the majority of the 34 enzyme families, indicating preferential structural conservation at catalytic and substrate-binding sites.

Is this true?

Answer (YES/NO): YES